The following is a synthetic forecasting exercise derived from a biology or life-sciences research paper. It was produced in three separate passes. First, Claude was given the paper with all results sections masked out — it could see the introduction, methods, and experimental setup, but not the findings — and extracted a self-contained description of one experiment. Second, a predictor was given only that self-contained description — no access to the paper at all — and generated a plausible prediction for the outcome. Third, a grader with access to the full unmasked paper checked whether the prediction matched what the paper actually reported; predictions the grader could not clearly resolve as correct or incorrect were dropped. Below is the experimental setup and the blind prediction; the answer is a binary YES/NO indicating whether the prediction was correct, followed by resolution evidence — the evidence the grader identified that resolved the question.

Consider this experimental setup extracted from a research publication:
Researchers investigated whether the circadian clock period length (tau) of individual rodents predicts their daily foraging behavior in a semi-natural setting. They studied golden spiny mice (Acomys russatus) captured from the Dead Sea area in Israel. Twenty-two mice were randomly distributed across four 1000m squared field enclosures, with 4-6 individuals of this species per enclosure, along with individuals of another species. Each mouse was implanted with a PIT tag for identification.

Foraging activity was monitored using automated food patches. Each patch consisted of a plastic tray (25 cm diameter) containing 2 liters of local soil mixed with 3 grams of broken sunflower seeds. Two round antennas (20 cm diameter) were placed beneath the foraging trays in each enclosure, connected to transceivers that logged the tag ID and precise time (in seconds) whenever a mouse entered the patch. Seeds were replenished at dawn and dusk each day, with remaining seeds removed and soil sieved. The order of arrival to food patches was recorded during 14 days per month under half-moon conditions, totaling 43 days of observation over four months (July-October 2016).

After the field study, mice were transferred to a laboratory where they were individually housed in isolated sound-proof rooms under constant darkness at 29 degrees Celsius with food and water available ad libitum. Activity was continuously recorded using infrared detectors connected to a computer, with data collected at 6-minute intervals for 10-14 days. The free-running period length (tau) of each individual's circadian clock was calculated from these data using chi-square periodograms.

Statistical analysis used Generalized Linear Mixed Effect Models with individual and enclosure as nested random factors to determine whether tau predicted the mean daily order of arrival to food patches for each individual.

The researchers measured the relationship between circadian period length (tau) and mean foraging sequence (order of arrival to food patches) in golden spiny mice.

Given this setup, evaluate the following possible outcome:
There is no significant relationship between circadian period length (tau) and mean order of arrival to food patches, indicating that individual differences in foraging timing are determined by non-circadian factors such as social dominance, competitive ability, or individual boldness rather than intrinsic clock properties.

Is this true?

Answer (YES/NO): NO